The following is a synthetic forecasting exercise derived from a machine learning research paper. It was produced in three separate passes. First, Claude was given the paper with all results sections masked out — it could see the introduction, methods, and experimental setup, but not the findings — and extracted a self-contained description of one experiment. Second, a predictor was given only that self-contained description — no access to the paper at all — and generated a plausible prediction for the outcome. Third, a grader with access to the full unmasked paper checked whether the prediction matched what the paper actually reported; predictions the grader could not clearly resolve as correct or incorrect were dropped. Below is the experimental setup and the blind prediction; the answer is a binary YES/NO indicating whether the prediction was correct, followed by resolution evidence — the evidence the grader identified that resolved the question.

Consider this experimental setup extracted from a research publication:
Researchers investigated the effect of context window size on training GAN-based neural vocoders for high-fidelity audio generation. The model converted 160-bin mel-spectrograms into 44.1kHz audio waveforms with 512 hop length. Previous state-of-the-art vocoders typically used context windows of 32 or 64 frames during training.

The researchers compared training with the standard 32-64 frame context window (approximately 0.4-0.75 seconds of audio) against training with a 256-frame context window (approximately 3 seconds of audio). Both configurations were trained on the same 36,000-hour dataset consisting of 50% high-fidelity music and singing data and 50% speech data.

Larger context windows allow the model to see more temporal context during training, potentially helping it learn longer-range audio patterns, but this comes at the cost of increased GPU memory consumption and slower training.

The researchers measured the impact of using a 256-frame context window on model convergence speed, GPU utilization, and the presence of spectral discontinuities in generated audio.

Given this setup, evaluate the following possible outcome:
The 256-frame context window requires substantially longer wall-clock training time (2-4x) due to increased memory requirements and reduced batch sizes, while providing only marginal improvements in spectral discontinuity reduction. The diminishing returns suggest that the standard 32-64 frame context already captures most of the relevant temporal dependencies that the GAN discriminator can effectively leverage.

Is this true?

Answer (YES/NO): NO